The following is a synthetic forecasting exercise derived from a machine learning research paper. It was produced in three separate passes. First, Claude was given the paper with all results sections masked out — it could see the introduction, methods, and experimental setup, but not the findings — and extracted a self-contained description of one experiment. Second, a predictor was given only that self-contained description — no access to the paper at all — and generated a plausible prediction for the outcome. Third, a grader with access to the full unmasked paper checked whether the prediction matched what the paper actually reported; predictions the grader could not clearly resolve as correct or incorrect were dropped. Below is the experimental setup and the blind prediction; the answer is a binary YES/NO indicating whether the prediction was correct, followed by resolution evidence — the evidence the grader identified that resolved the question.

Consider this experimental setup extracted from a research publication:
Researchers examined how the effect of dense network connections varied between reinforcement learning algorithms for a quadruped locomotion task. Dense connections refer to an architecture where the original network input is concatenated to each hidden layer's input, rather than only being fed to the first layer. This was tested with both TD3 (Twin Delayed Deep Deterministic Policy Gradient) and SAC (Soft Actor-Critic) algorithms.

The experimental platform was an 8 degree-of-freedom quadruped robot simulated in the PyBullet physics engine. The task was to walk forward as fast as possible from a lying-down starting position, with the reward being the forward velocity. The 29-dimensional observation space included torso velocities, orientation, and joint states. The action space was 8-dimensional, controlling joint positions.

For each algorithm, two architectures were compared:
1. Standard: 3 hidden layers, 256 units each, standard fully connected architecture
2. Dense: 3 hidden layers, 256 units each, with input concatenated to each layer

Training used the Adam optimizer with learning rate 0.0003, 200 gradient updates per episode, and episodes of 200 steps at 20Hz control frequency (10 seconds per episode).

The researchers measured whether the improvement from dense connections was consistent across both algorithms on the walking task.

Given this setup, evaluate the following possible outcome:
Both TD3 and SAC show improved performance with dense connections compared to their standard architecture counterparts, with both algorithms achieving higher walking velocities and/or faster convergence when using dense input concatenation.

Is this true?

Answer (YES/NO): NO